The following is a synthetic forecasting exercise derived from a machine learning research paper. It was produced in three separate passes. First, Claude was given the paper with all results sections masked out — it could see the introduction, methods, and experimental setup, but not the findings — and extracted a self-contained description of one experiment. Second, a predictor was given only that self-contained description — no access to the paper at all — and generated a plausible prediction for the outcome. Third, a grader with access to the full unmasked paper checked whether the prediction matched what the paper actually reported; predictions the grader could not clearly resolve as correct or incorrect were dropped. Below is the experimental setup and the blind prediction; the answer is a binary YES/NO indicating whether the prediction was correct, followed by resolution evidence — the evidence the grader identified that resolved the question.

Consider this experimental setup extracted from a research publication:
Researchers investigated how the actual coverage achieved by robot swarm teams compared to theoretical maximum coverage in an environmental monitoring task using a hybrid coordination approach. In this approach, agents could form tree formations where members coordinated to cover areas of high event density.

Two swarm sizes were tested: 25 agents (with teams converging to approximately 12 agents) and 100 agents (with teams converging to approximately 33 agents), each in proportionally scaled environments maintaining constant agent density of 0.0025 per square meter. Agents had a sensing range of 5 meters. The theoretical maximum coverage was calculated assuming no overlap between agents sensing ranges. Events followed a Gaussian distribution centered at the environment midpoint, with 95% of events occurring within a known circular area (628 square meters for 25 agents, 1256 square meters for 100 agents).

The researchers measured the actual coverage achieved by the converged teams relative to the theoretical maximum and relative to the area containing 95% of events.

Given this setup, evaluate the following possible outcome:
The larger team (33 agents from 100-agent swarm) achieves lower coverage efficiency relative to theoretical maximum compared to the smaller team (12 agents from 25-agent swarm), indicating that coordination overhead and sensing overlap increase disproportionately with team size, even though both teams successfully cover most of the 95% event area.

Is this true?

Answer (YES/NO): YES